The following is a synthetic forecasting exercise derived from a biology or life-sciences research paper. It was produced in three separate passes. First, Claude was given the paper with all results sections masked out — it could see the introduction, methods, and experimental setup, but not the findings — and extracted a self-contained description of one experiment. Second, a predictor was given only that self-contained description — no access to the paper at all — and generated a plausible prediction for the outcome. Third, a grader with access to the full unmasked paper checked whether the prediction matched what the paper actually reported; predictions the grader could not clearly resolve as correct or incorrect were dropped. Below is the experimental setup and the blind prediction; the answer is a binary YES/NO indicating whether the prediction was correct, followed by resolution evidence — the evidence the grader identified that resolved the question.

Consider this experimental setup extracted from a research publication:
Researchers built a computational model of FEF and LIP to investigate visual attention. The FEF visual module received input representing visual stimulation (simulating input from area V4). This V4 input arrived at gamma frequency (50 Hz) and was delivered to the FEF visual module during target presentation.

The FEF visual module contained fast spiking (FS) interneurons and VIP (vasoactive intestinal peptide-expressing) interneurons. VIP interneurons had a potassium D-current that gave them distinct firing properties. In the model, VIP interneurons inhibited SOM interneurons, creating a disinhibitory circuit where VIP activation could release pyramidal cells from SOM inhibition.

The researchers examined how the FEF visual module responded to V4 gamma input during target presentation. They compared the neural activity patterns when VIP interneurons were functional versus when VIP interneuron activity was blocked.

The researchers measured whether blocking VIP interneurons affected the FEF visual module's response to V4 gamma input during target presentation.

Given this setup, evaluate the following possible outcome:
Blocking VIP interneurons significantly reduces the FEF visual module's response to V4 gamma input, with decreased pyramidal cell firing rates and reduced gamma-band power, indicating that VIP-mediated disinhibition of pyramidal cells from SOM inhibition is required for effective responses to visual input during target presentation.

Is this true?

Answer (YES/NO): NO